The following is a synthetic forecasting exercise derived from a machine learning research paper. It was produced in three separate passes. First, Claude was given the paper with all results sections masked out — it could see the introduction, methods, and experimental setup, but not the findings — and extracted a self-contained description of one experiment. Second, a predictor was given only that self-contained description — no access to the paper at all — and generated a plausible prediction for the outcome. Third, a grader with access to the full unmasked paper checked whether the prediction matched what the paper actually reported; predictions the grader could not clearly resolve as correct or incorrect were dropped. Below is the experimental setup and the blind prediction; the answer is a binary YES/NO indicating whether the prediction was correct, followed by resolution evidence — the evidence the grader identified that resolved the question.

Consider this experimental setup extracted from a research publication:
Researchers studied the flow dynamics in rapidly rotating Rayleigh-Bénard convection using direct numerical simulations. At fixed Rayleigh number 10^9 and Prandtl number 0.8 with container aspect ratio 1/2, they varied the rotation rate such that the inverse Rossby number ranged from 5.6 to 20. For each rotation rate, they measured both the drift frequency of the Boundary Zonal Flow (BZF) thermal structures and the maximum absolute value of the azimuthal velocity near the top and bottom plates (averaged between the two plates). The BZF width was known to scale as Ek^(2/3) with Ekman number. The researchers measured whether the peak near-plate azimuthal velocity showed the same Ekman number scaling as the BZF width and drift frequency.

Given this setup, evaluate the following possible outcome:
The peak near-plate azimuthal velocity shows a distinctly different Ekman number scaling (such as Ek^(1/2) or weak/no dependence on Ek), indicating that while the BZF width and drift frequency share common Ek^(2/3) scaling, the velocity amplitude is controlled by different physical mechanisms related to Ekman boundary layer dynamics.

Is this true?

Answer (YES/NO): NO